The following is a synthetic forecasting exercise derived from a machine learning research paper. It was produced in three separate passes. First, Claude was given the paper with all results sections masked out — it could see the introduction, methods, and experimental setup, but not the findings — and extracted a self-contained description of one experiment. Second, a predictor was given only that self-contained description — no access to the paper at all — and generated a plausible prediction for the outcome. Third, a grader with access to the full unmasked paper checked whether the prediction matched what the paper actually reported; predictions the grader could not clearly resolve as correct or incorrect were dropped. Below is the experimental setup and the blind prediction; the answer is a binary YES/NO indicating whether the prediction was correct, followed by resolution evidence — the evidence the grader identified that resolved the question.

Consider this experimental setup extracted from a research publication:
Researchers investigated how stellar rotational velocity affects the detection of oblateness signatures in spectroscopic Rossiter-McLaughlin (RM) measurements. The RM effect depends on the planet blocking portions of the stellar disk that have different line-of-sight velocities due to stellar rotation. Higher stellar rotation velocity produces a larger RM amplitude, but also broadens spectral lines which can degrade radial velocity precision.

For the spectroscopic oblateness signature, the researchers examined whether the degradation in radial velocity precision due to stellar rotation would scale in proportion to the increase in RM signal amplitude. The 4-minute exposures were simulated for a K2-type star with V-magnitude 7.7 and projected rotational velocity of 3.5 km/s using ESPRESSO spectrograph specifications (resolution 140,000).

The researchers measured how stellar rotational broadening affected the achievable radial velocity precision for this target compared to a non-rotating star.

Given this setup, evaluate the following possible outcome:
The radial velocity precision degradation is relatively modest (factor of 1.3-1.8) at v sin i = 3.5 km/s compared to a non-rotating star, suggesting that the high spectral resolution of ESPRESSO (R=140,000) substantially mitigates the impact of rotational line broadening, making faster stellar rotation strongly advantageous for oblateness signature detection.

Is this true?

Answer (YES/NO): YES